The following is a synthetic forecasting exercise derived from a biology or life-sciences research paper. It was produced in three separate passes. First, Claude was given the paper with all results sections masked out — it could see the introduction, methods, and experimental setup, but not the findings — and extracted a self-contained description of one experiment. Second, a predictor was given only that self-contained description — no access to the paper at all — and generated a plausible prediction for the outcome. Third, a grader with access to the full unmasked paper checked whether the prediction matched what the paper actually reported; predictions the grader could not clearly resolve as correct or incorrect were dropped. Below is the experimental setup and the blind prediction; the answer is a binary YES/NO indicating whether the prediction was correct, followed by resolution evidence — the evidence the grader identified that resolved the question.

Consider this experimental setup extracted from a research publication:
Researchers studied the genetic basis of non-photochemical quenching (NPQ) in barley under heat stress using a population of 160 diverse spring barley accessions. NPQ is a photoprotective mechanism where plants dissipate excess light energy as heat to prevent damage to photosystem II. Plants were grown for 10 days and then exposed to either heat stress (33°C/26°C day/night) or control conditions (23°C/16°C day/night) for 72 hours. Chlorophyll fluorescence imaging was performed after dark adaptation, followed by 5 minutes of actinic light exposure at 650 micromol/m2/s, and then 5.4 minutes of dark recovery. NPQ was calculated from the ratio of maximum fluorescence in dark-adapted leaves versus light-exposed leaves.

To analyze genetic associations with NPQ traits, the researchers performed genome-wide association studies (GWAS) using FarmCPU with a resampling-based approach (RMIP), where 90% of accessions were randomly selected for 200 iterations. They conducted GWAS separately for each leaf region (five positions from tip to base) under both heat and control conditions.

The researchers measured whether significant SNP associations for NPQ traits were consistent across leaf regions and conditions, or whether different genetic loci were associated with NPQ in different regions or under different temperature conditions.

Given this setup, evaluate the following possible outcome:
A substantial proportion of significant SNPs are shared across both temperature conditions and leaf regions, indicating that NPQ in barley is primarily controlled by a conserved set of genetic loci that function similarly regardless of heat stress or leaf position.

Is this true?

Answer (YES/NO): NO